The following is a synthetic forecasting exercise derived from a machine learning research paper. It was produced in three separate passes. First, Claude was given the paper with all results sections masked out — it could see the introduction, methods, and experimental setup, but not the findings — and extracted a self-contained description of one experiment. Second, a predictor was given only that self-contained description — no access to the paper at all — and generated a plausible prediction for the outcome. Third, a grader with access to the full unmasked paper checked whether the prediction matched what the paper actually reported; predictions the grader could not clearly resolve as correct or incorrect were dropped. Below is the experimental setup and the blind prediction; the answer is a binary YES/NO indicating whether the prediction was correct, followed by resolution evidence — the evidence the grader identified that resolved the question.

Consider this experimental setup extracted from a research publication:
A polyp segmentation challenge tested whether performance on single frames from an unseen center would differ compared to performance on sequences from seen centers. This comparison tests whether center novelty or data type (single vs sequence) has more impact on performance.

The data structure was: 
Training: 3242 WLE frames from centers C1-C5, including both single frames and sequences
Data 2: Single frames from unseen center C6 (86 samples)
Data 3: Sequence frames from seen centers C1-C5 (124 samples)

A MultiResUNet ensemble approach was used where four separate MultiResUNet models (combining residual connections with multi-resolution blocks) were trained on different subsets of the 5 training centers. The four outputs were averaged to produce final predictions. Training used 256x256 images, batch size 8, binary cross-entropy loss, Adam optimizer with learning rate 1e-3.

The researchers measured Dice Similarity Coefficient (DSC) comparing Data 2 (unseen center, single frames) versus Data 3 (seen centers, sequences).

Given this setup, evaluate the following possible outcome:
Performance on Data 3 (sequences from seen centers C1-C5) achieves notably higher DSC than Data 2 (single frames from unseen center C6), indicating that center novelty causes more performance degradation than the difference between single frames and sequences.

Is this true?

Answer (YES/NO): YES